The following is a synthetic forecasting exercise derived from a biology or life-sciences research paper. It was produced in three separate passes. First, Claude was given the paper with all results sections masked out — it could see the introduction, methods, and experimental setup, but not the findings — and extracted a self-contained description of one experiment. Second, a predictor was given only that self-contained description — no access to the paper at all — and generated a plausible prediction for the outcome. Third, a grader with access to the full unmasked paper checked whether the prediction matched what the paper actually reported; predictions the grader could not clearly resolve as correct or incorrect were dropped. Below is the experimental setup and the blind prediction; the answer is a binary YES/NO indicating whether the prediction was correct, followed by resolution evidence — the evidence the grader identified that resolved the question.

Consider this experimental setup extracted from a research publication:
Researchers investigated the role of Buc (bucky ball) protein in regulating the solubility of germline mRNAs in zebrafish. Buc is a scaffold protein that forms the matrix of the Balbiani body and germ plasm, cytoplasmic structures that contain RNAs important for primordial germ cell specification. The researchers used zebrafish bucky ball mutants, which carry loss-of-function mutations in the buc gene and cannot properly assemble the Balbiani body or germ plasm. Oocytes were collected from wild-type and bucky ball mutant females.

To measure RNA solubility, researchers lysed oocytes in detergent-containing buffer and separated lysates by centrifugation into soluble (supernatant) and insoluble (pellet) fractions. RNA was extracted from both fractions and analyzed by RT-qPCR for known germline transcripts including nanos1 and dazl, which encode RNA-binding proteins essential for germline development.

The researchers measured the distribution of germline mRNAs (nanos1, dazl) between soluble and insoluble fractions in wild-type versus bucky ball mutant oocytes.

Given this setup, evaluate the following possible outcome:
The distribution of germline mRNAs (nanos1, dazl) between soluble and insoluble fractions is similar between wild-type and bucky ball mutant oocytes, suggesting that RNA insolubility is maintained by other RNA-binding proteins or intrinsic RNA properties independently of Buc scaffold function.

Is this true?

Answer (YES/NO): NO